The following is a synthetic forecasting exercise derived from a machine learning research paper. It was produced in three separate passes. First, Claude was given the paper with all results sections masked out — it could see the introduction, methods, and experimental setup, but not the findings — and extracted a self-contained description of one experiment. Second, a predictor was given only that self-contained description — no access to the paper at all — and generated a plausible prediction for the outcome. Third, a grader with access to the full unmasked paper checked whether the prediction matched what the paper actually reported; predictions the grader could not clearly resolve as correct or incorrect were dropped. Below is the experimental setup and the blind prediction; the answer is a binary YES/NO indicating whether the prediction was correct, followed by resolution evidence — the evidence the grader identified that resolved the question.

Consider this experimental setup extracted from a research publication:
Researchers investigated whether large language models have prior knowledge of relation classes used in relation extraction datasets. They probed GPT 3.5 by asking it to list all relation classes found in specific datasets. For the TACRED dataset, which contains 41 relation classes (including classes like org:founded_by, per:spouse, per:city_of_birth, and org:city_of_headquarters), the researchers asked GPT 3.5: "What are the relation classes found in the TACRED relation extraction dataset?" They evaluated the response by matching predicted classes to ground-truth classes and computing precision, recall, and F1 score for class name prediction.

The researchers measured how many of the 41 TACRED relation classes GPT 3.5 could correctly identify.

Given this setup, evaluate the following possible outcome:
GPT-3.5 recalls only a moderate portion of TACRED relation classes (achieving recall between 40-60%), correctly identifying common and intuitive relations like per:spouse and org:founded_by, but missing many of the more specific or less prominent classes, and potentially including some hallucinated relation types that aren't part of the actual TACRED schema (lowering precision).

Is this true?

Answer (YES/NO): NO